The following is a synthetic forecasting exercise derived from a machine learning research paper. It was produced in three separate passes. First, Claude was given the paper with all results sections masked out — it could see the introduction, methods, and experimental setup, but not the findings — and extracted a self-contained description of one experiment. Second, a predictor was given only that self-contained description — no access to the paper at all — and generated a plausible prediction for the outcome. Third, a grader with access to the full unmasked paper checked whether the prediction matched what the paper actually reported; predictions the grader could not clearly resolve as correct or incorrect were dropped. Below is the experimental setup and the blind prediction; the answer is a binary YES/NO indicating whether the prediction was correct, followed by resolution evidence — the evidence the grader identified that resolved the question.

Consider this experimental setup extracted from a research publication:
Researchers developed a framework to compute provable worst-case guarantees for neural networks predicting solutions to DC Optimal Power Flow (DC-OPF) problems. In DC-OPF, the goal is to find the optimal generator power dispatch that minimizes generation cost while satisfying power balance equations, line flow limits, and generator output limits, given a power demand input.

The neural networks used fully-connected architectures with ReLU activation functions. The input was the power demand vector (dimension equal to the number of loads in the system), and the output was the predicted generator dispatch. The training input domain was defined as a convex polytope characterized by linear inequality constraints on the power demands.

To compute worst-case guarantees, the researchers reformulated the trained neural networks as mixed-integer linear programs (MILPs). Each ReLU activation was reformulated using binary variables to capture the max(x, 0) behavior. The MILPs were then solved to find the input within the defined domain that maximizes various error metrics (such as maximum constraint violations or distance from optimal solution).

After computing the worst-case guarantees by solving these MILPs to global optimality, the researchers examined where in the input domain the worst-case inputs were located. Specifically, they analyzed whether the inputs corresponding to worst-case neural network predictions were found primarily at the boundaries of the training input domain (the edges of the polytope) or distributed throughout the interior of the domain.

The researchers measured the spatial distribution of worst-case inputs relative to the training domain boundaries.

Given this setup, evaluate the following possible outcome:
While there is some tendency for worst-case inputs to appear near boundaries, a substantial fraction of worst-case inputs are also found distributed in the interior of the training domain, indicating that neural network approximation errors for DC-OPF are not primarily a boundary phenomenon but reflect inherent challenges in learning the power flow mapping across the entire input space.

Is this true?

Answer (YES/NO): NO